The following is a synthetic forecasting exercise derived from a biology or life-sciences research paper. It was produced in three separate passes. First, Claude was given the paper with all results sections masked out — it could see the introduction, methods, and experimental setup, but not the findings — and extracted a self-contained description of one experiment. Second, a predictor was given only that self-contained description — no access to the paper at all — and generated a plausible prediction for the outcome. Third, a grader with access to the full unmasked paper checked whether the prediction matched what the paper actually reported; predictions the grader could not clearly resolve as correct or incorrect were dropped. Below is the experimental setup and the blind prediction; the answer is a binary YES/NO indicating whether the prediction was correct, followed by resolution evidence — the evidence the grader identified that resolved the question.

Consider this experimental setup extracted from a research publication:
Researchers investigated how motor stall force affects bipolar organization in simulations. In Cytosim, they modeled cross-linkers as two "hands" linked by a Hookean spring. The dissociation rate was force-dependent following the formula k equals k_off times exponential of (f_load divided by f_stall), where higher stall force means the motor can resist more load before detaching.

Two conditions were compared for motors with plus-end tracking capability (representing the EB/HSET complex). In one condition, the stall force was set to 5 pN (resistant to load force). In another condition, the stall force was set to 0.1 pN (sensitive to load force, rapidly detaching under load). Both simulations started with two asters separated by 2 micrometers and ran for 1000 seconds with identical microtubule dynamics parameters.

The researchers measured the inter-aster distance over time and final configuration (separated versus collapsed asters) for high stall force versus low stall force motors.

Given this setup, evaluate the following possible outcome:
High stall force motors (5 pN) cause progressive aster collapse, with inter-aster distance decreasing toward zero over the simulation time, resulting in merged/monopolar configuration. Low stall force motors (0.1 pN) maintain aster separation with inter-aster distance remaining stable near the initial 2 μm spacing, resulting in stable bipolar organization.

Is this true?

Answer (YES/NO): NO